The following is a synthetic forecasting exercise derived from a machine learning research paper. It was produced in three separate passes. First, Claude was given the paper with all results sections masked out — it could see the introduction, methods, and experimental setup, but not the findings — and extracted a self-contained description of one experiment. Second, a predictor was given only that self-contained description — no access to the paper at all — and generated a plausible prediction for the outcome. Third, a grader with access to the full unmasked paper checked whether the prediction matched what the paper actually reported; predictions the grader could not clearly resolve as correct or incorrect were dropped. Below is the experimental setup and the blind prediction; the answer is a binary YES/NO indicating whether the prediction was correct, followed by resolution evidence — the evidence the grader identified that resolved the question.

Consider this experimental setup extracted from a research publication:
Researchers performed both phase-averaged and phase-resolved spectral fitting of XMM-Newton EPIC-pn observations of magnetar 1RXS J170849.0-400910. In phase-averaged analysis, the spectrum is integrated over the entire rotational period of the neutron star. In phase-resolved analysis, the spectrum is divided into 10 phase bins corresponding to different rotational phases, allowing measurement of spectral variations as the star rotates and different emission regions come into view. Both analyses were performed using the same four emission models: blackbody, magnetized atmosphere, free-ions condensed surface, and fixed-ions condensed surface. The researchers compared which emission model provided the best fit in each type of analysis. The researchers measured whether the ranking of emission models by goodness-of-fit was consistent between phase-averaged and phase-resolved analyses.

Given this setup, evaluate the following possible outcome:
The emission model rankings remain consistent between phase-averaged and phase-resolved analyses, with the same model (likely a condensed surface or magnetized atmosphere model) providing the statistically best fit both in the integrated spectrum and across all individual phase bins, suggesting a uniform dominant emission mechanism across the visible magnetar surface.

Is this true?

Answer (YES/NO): NO